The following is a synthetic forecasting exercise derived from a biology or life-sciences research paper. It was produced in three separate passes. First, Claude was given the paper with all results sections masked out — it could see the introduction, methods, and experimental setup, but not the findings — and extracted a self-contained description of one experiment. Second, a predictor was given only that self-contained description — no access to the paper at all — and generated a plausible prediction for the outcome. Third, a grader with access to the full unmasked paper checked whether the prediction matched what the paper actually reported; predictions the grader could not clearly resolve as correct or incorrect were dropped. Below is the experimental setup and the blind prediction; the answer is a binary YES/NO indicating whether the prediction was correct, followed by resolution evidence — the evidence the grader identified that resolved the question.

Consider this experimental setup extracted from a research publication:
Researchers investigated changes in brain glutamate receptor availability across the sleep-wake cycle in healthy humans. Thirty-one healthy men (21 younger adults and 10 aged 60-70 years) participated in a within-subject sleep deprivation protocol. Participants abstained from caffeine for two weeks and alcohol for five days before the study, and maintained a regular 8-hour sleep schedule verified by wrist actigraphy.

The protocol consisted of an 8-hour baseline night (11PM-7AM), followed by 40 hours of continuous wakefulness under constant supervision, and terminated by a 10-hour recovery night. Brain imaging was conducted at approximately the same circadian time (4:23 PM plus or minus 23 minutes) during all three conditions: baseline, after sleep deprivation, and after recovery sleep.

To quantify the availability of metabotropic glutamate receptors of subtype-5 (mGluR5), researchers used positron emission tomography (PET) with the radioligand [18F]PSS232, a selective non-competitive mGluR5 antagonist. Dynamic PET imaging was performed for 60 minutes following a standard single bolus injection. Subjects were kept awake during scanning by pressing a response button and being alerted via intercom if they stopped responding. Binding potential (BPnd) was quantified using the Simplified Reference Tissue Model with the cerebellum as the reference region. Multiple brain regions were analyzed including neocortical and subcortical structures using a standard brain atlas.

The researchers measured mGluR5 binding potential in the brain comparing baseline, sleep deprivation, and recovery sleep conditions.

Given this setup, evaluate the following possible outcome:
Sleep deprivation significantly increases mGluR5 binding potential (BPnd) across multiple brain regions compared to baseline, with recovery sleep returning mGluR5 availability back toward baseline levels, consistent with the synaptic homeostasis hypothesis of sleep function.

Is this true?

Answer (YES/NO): YES